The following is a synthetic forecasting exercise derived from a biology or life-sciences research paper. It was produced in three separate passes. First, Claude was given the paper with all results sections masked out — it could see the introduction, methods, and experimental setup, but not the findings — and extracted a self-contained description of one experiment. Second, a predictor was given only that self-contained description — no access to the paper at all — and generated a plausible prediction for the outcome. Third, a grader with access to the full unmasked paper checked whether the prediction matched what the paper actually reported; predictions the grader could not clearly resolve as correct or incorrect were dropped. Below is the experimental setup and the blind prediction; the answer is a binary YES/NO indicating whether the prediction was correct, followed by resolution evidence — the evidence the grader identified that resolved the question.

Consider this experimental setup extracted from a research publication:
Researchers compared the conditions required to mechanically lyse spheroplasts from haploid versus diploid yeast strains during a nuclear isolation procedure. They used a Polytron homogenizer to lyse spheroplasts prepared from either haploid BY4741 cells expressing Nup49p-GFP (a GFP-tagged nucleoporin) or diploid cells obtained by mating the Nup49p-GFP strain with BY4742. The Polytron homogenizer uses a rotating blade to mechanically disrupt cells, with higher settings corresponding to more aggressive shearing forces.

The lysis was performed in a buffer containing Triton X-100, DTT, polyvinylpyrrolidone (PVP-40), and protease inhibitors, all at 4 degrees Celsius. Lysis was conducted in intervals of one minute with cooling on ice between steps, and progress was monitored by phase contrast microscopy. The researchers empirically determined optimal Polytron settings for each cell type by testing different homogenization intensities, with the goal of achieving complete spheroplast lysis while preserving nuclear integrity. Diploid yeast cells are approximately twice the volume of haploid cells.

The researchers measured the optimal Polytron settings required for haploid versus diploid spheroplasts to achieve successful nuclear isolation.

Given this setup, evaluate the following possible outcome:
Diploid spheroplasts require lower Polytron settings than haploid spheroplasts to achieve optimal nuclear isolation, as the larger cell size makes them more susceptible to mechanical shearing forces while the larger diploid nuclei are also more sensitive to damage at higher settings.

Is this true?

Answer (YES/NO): YES